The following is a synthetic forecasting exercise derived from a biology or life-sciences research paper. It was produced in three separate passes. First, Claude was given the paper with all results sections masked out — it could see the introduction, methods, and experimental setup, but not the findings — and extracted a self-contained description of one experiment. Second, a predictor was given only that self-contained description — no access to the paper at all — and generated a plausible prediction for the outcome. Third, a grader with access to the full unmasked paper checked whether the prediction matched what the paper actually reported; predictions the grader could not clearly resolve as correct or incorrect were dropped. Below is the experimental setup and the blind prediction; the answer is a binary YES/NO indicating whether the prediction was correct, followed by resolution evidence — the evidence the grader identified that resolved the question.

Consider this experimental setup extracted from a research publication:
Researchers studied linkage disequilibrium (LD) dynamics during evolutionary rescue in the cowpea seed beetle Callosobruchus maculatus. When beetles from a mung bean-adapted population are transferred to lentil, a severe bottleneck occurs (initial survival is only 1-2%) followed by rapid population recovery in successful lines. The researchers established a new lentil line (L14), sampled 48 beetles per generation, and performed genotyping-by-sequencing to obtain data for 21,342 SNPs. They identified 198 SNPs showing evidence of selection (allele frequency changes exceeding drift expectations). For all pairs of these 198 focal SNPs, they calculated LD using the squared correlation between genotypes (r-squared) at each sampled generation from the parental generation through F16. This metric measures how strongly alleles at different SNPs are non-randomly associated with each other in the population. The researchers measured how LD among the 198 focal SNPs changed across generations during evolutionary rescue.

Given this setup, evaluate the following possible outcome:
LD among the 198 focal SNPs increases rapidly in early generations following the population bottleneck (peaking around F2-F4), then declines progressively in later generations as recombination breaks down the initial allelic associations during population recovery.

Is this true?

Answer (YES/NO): NO